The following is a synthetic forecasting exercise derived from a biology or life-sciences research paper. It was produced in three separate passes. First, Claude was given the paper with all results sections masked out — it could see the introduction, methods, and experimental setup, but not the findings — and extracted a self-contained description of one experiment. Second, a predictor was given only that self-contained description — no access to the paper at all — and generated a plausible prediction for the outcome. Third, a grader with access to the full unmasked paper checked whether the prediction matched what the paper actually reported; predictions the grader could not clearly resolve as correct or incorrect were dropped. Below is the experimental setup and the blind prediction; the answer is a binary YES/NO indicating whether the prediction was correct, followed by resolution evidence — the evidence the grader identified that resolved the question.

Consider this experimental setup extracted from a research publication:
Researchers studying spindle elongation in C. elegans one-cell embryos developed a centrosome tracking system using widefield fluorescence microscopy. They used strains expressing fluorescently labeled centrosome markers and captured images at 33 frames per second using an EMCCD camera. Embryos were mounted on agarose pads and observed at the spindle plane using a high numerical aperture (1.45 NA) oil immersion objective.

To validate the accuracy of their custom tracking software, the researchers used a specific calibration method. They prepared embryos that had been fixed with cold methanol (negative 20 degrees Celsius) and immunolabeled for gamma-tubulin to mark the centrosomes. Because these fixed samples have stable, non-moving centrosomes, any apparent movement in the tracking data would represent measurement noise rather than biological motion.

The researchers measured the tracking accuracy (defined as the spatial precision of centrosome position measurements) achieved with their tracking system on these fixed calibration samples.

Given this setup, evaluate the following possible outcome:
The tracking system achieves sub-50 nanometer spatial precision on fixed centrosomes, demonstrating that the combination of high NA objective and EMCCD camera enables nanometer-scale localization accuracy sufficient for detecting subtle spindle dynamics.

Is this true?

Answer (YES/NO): YES